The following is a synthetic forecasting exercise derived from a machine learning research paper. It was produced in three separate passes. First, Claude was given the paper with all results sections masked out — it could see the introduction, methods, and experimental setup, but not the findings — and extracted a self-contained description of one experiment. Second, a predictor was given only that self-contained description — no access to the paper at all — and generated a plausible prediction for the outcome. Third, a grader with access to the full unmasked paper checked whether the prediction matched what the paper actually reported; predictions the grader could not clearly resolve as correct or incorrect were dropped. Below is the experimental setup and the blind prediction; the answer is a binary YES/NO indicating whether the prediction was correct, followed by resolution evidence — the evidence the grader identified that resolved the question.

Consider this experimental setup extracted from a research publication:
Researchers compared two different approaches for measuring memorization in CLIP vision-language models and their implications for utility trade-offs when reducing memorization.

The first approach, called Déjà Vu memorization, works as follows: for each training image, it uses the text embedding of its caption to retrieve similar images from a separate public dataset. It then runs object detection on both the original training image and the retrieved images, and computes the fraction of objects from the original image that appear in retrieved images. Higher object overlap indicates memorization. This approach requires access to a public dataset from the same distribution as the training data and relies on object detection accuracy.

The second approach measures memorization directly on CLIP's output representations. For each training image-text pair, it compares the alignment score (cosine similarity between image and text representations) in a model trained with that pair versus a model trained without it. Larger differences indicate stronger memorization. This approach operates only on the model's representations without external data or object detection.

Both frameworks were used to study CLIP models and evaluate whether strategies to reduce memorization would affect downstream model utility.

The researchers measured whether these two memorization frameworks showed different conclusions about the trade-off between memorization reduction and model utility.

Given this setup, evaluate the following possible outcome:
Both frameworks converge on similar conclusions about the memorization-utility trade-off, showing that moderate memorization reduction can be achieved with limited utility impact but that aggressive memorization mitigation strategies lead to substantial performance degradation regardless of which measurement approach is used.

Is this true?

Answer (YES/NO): NO